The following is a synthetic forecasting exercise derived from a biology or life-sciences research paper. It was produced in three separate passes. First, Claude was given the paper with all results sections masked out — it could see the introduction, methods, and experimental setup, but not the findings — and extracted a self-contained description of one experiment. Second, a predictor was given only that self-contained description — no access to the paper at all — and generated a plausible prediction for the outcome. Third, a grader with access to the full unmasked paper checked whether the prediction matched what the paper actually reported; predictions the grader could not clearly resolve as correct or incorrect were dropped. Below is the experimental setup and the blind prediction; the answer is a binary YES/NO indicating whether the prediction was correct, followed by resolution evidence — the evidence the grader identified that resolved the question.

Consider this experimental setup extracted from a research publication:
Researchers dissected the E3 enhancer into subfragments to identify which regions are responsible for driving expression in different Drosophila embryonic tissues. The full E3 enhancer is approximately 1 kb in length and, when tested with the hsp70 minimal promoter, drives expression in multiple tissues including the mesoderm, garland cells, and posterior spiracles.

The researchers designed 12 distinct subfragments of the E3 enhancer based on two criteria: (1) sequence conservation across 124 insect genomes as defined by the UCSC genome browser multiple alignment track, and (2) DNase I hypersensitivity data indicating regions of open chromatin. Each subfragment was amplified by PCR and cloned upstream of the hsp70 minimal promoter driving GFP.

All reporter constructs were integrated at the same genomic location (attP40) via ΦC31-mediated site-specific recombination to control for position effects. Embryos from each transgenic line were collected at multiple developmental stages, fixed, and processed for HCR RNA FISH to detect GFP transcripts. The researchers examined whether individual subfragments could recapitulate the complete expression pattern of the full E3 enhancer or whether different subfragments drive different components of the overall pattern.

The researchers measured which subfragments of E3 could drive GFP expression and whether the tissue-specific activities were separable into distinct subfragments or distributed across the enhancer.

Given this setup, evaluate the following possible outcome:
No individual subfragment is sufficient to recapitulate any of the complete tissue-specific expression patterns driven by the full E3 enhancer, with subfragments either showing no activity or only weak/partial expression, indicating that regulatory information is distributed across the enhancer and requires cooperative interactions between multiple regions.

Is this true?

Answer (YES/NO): NO